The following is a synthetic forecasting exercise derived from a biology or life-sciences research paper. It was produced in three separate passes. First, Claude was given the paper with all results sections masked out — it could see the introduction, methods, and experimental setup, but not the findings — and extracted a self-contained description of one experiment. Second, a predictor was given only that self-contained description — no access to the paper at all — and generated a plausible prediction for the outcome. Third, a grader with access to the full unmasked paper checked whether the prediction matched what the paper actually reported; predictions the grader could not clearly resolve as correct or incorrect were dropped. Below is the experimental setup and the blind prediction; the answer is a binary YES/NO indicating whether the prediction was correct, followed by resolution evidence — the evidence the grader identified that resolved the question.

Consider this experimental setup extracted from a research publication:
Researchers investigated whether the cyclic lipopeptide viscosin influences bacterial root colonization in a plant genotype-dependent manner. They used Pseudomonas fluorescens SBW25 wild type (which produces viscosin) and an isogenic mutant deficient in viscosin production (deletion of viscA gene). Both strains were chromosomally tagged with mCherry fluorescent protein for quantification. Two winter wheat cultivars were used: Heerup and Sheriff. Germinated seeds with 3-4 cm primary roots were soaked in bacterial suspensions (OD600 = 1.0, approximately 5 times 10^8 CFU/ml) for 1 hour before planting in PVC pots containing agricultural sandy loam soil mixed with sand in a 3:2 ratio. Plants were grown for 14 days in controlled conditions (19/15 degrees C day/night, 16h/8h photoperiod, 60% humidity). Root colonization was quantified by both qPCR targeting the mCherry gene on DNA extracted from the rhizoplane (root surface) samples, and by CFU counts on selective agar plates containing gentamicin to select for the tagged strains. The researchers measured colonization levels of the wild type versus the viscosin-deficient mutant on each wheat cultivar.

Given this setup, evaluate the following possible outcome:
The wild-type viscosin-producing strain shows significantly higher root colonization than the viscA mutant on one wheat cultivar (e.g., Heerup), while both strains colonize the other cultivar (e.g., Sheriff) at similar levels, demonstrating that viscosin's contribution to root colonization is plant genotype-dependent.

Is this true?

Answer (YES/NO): NO